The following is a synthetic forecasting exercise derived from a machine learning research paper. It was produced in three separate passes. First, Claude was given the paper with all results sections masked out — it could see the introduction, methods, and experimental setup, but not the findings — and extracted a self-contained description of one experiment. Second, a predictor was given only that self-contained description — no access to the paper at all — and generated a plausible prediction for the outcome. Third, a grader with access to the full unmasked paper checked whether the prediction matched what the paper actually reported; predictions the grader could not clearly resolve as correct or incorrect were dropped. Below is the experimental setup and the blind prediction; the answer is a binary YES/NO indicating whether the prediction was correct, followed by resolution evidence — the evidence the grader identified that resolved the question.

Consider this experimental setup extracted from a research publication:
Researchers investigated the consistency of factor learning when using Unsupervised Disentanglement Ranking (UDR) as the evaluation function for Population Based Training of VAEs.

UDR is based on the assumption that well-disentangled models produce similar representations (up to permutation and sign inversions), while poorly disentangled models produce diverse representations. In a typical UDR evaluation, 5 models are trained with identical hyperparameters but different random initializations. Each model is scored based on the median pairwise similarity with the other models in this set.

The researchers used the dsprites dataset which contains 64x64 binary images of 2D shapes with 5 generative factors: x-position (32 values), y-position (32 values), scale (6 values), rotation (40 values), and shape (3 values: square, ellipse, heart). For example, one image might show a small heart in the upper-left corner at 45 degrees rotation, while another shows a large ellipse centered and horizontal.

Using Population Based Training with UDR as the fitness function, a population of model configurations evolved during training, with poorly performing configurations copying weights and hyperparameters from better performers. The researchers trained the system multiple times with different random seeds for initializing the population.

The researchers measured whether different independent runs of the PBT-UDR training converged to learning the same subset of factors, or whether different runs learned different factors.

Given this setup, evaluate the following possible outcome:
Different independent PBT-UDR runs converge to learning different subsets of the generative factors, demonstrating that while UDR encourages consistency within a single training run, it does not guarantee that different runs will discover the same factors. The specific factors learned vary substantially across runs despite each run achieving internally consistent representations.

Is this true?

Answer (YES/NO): NO